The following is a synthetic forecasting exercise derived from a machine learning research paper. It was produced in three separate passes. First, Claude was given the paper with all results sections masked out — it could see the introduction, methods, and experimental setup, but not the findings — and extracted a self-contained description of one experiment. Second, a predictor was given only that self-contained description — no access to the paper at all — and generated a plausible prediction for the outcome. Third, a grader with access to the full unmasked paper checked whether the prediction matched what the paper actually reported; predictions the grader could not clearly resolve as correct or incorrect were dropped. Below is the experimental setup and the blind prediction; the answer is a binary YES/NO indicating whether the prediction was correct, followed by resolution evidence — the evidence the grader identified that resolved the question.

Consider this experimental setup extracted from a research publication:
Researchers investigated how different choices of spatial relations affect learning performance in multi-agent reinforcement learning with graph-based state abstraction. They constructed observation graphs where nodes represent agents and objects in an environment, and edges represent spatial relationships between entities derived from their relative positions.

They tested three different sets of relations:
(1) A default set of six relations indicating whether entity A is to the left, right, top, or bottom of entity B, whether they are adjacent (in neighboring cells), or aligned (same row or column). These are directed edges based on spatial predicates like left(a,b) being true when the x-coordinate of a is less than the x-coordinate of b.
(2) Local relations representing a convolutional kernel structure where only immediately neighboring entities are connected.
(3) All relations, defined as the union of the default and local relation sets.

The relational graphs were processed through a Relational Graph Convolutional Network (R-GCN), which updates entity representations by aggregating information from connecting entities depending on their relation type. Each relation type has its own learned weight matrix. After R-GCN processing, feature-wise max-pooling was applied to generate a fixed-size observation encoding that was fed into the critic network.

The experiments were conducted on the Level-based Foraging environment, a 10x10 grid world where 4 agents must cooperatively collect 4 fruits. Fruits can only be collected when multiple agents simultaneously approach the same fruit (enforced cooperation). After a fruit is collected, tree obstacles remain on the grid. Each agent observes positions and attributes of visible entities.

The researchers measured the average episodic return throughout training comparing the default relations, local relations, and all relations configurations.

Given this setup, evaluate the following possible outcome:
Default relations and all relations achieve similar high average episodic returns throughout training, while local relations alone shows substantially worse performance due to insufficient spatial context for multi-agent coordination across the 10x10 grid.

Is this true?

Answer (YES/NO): YES